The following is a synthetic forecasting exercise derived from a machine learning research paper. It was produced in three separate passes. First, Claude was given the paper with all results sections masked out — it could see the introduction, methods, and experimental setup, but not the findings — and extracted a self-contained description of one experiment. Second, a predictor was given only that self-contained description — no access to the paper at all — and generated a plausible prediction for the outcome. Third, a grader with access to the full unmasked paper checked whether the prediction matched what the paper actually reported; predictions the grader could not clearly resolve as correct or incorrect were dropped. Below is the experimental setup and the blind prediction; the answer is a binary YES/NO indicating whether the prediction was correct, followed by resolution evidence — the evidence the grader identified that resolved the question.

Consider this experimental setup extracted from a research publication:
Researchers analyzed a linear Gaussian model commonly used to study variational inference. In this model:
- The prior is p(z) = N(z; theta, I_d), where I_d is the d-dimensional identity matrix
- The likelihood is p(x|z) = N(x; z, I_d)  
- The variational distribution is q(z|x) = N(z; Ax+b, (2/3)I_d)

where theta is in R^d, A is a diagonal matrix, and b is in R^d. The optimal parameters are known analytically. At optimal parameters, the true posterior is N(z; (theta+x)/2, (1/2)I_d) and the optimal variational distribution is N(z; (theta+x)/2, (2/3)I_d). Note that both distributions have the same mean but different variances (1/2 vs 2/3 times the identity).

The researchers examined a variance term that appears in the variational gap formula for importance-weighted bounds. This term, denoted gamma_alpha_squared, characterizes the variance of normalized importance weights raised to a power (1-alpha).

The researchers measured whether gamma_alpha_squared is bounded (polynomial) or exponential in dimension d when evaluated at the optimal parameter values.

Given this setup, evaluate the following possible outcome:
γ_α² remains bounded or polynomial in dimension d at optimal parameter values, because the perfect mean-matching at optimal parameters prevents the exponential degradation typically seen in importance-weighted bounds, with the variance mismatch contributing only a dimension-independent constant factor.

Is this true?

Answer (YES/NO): NO